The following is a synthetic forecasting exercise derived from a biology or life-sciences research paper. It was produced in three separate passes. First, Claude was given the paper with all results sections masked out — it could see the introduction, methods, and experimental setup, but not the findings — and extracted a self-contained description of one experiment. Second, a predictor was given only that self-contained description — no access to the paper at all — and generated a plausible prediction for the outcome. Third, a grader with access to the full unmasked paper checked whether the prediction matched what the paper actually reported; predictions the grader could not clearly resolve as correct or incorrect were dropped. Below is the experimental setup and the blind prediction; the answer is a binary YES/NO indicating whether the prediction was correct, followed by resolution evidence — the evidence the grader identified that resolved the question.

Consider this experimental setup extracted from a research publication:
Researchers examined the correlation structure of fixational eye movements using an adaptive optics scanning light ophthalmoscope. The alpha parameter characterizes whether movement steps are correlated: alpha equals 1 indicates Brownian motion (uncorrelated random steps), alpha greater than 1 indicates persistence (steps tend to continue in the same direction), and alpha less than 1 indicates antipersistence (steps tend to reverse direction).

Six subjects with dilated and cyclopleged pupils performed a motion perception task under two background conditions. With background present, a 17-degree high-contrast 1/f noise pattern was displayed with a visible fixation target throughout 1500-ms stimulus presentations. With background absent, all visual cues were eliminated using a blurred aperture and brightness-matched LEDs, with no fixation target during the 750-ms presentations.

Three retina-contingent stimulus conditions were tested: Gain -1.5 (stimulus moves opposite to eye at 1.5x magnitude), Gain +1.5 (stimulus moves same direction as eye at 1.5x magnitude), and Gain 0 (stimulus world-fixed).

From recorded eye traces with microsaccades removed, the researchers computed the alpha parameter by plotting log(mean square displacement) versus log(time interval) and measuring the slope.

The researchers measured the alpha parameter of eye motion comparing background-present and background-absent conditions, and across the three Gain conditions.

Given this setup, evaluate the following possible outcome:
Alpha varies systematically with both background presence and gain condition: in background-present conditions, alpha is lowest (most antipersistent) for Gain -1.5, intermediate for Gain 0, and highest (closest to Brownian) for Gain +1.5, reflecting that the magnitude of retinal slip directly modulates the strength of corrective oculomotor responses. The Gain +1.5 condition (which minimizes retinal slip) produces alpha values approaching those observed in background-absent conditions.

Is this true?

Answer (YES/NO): NO